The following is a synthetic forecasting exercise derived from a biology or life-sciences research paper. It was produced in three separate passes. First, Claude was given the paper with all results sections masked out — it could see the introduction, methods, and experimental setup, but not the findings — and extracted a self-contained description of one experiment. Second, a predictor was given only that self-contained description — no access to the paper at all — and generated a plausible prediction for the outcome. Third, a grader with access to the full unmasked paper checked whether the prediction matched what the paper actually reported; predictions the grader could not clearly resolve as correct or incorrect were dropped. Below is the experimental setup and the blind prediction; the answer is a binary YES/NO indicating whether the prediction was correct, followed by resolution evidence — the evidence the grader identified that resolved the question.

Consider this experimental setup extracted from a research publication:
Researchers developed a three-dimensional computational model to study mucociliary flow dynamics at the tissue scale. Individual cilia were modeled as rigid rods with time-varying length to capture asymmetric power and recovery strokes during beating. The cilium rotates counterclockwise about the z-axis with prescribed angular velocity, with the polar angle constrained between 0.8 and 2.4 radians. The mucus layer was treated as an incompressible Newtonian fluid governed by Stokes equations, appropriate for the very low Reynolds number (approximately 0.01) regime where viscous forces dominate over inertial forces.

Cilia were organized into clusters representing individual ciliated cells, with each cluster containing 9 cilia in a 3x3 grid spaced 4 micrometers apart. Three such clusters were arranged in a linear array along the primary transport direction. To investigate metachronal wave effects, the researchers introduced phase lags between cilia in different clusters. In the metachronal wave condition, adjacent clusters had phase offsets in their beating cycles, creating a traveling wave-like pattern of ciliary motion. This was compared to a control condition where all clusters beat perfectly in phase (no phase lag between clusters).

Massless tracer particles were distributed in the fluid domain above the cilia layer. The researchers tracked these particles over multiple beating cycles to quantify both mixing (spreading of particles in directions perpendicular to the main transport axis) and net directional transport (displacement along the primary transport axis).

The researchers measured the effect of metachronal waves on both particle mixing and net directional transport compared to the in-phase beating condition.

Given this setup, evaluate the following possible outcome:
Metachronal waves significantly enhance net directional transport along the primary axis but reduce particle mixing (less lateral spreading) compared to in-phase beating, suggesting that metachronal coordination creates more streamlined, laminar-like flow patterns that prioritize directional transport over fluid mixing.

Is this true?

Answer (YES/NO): NO